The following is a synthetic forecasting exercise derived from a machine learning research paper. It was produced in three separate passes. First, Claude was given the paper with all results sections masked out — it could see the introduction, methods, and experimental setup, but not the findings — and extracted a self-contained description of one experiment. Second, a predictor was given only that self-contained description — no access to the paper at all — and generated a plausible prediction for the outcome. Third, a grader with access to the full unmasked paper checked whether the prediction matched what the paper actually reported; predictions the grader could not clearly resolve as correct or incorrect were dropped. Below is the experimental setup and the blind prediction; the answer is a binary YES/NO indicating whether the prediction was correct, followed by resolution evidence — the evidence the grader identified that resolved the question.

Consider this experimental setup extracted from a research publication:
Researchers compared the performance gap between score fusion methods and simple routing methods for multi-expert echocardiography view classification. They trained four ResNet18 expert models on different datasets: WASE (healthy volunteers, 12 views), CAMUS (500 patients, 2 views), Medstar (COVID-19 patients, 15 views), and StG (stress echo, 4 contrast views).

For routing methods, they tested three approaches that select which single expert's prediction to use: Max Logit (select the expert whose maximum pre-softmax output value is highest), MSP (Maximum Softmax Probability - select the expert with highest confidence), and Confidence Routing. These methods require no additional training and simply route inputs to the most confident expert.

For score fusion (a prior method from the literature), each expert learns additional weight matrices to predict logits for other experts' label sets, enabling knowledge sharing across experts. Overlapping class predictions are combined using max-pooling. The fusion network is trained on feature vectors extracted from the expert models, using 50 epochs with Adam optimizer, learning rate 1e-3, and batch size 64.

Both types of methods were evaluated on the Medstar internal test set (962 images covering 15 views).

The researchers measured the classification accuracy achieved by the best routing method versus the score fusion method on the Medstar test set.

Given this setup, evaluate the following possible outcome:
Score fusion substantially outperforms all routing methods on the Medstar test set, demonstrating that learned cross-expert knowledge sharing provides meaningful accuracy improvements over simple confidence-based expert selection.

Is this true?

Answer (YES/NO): YES